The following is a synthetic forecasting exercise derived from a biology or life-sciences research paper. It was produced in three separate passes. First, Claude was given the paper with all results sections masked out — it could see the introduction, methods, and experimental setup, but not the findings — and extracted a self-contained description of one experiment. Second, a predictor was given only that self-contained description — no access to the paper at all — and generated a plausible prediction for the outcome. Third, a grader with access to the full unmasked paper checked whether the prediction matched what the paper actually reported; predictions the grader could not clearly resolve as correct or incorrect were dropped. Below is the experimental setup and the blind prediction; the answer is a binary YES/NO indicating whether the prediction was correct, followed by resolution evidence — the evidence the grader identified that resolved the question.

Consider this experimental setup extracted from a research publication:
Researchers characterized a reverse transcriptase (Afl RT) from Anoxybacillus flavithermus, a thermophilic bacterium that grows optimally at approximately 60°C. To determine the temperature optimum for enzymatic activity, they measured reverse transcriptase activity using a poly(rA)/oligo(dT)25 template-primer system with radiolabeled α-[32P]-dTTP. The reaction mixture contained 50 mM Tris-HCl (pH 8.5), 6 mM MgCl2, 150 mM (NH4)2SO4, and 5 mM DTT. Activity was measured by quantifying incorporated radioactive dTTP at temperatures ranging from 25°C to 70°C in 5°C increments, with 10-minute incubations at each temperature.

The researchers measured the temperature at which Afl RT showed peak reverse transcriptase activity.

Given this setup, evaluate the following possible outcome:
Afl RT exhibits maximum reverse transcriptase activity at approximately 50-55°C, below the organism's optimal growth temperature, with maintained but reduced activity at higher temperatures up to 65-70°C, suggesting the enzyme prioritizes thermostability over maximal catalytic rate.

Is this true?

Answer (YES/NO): NO